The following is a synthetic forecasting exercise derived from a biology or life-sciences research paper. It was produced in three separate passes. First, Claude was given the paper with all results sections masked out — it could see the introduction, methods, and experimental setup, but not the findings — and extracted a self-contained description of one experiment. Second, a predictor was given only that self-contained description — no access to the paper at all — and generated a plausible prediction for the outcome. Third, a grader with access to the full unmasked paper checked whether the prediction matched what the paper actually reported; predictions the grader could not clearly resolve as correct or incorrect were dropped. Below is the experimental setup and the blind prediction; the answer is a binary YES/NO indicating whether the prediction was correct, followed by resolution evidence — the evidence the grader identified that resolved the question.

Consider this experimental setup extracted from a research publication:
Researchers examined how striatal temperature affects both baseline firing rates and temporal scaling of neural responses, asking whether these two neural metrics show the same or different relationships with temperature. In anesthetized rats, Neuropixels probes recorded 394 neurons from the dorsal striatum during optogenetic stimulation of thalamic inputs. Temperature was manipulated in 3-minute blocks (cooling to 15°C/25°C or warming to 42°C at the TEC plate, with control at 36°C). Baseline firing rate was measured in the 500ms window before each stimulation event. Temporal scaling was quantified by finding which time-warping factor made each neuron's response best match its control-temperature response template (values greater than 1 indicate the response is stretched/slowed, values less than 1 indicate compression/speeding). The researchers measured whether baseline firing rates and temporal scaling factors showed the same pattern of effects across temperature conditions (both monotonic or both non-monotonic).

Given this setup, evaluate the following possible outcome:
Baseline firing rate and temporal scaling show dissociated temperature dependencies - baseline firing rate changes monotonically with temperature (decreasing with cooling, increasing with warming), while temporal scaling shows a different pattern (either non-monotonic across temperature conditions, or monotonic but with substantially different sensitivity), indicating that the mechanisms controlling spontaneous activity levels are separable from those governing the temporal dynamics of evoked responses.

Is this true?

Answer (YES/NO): NO